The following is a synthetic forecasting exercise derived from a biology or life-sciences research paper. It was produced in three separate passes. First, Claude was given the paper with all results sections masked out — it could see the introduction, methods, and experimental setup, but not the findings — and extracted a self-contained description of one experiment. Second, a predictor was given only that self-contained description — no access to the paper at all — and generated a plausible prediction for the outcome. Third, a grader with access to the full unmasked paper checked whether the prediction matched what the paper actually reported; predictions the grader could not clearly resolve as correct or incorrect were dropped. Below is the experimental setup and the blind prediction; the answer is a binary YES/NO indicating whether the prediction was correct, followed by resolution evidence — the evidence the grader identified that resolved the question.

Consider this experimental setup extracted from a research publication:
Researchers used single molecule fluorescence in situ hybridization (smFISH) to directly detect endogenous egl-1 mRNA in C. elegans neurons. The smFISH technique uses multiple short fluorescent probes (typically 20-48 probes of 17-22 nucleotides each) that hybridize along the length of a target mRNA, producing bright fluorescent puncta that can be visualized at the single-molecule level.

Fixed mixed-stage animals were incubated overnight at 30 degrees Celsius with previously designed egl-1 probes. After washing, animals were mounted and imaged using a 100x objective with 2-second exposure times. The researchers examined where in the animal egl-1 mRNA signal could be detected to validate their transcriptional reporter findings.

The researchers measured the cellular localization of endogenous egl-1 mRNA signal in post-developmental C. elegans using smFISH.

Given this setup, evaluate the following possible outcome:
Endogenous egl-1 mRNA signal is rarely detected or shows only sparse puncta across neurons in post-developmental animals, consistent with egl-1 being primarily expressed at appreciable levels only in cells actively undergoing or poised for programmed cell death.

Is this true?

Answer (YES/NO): NO